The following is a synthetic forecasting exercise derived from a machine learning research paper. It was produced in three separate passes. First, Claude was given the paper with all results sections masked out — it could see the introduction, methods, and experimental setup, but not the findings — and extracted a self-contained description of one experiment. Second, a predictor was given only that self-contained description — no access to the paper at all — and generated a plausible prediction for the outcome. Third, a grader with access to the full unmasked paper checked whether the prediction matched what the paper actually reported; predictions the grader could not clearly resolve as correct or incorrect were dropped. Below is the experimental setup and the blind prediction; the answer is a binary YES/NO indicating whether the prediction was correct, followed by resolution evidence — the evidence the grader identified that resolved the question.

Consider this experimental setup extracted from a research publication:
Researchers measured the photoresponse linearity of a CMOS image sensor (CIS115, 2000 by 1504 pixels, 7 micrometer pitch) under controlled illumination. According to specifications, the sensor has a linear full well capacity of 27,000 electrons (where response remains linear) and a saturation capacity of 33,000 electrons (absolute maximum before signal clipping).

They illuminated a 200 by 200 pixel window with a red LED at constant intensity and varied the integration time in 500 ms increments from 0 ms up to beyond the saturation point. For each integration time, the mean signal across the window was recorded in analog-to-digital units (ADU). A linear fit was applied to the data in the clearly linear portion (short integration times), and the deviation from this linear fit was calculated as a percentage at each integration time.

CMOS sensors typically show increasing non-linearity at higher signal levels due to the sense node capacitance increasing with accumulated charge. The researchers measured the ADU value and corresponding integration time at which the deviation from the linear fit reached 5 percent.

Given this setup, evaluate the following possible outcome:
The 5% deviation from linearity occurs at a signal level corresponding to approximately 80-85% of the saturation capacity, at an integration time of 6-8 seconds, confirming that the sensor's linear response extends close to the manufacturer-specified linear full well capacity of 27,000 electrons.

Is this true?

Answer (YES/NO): NO